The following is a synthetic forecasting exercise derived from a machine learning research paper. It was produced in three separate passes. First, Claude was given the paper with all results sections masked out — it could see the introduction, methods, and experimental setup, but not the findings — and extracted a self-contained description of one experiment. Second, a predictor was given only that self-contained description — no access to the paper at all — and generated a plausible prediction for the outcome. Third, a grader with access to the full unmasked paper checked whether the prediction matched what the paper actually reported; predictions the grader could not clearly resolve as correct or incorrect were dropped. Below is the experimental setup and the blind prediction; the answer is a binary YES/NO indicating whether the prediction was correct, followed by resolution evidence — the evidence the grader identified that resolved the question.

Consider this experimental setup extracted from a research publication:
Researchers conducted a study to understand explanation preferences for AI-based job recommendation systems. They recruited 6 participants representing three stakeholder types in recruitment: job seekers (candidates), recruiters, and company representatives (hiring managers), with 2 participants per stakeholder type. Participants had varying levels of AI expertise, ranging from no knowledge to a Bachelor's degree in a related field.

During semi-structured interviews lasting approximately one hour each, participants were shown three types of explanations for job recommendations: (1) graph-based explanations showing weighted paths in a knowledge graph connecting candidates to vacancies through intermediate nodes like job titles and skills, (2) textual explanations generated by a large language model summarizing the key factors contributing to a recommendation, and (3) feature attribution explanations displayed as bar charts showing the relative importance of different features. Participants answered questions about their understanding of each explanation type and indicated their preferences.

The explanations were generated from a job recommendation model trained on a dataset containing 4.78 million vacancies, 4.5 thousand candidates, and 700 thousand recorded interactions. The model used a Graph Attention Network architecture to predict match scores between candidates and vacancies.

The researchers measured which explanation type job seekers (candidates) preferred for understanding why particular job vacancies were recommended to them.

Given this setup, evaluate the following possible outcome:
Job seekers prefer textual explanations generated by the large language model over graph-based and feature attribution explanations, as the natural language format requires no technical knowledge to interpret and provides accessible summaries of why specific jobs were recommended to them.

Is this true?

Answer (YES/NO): YES